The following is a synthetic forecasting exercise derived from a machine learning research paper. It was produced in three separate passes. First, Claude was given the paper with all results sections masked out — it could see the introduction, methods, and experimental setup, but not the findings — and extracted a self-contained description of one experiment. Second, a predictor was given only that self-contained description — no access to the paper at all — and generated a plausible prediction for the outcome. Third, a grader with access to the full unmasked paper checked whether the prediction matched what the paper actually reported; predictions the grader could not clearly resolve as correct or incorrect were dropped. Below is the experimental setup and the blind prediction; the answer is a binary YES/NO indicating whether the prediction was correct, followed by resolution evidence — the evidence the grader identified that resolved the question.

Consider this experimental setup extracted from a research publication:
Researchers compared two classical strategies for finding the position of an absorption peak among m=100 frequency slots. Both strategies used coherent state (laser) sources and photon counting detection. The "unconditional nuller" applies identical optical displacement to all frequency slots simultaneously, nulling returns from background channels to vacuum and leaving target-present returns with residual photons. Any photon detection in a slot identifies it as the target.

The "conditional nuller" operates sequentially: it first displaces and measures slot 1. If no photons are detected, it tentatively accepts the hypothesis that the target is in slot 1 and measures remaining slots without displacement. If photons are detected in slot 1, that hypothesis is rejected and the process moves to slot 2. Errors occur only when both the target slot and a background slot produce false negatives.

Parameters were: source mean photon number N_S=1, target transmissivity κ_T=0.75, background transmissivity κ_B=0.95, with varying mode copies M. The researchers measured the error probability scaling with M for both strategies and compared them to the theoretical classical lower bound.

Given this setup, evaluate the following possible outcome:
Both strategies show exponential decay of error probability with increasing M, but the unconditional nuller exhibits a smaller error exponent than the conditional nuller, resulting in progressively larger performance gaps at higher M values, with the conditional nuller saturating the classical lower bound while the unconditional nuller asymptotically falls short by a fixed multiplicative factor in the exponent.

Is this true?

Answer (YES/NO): YES